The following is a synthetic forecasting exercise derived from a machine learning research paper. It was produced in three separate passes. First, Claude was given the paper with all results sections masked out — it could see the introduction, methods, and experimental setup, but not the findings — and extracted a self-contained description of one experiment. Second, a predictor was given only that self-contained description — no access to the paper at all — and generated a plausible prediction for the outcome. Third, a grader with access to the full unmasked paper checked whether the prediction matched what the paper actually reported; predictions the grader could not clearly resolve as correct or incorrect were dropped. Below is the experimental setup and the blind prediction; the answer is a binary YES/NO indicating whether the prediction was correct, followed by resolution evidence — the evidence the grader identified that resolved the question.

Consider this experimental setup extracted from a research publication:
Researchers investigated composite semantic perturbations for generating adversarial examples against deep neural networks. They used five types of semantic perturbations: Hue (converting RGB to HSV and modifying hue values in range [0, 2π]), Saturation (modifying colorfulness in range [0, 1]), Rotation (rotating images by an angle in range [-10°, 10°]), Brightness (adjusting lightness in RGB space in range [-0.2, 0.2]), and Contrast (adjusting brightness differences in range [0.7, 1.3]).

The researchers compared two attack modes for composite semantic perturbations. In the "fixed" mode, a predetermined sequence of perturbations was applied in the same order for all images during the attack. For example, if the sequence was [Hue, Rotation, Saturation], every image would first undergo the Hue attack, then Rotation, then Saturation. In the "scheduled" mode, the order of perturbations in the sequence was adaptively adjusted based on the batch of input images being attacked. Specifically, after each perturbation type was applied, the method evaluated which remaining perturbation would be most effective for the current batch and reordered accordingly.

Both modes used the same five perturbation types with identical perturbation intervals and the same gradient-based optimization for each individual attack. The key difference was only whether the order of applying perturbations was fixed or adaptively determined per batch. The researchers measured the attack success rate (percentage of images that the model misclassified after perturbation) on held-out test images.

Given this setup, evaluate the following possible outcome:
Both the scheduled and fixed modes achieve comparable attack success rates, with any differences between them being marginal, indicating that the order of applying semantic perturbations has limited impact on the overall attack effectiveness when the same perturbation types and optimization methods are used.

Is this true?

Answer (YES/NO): NO